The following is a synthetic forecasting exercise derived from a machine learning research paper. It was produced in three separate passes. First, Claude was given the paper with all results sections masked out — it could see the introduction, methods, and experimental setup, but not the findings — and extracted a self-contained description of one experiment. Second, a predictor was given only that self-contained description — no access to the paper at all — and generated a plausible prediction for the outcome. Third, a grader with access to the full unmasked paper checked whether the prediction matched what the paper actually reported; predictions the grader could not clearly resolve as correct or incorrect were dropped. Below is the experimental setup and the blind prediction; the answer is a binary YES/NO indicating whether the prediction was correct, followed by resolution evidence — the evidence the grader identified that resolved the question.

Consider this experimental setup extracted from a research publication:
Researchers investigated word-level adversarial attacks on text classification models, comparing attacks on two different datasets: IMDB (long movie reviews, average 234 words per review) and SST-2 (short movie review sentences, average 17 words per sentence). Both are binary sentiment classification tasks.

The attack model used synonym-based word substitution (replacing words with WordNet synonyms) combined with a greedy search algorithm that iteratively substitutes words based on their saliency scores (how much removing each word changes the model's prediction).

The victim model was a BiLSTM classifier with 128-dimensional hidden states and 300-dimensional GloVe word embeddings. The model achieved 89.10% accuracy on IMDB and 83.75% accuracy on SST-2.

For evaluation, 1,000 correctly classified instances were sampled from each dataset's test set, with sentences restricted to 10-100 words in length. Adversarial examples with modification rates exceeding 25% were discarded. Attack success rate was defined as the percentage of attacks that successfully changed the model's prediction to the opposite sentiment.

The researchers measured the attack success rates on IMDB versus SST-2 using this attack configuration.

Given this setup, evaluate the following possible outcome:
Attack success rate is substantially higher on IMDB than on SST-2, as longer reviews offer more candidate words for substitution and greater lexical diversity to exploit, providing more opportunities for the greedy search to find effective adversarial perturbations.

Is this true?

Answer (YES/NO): YES